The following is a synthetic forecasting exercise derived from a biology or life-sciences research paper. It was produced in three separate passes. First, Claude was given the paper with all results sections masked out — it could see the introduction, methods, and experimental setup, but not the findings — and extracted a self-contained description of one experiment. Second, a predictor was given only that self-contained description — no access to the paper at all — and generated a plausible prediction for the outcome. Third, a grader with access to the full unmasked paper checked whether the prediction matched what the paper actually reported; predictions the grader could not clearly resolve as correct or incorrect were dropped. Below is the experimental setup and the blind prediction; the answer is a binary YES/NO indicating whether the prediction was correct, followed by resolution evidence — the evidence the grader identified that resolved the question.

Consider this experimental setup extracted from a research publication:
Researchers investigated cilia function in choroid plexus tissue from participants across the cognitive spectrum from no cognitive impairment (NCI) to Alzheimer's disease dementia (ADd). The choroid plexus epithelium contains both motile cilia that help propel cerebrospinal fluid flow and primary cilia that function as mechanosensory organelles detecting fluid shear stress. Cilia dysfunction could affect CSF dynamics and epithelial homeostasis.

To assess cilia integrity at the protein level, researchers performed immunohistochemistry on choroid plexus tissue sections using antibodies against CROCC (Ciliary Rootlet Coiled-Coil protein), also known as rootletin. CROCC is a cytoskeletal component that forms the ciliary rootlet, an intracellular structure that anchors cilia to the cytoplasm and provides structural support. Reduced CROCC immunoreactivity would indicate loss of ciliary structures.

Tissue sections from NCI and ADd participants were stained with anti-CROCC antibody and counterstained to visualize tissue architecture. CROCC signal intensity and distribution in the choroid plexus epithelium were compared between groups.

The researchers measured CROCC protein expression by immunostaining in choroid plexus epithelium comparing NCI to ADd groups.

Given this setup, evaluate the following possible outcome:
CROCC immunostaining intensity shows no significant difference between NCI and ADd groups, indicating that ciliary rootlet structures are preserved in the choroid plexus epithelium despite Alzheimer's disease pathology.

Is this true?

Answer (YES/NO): NO